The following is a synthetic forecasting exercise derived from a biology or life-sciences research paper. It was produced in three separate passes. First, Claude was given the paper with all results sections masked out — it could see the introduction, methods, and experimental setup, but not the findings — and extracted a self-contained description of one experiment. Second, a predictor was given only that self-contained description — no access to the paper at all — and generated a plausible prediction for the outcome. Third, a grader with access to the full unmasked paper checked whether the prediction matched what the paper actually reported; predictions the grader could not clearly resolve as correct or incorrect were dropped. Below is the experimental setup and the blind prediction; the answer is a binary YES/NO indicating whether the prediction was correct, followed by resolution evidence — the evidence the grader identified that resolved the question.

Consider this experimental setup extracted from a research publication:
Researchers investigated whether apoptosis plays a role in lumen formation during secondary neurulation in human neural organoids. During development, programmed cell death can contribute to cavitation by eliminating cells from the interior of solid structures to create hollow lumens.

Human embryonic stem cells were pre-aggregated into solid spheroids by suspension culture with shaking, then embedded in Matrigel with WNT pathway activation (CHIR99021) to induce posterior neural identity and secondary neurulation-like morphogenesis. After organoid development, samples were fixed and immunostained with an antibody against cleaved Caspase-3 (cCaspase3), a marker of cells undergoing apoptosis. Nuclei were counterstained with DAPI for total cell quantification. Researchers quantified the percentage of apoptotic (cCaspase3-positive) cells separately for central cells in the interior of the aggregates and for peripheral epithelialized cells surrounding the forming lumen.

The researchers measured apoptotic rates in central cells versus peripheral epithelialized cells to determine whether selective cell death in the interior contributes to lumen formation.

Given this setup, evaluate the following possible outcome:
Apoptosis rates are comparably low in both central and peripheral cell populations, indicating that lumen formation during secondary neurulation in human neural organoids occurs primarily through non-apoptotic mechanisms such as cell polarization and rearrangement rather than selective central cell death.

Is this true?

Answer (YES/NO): YES